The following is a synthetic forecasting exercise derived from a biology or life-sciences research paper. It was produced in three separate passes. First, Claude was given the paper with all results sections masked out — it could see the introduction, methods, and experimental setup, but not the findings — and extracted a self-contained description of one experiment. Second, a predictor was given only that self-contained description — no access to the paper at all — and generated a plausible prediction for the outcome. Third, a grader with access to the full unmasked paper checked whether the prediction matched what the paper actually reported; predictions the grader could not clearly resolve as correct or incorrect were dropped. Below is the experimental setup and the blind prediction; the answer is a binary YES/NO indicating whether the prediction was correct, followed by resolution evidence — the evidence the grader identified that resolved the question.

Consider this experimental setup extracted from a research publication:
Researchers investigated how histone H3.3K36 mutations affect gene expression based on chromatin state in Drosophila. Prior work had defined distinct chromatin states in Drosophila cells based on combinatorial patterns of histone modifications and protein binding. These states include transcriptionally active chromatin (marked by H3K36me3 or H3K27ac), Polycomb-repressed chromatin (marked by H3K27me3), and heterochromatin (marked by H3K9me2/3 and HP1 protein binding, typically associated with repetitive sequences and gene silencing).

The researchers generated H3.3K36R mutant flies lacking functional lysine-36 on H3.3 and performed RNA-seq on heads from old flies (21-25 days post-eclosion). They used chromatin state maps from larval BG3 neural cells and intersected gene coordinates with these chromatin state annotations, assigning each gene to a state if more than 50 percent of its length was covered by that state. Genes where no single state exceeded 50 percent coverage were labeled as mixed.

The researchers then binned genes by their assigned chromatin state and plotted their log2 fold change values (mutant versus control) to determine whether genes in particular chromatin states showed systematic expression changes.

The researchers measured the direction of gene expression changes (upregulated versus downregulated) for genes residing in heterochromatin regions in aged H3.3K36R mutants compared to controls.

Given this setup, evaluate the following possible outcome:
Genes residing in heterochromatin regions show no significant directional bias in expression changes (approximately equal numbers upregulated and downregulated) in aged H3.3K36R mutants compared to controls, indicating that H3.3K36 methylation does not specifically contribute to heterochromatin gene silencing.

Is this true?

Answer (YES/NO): NO